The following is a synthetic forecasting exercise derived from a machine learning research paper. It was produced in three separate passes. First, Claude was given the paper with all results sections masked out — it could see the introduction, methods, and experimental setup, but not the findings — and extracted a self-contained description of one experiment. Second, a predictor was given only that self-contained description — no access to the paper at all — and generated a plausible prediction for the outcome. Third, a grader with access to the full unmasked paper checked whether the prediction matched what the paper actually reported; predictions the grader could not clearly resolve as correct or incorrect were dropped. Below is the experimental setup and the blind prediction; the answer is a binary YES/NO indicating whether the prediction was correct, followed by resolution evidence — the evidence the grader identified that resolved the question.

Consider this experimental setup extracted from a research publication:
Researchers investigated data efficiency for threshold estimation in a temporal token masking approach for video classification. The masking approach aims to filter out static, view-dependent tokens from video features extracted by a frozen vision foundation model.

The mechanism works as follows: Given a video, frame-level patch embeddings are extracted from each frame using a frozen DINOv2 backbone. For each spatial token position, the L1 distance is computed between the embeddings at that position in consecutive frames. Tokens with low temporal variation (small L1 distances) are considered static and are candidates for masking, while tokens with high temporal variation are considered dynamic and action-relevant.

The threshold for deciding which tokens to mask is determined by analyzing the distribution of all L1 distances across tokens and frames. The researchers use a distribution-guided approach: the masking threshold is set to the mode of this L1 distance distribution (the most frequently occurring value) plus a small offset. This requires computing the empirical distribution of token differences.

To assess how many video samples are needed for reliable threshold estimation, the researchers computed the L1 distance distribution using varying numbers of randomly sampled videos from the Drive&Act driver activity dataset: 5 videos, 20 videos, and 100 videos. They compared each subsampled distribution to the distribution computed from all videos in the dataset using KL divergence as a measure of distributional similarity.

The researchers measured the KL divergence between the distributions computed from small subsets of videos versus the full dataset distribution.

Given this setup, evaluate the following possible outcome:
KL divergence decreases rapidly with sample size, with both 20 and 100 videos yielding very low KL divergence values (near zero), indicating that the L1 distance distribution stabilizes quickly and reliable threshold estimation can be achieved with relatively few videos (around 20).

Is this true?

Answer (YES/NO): YES